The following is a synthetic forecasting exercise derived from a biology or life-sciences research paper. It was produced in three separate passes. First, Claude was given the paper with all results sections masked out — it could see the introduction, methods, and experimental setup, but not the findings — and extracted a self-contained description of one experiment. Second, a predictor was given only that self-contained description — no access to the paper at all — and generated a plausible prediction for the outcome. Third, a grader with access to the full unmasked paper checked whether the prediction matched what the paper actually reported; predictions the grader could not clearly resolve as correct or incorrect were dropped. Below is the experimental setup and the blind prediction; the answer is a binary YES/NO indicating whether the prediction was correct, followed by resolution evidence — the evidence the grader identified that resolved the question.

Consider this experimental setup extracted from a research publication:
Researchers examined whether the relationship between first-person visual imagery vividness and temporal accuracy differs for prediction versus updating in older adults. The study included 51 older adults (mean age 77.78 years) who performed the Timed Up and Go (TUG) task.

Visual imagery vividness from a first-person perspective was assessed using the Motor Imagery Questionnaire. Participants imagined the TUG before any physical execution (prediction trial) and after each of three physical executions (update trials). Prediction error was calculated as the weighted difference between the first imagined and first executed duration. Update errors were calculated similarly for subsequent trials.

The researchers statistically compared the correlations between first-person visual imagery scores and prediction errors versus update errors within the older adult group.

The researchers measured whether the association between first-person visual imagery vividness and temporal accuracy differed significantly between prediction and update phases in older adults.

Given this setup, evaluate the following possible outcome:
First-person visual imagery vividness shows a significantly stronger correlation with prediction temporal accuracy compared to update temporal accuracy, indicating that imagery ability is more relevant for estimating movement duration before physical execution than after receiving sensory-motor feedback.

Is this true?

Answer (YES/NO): NO